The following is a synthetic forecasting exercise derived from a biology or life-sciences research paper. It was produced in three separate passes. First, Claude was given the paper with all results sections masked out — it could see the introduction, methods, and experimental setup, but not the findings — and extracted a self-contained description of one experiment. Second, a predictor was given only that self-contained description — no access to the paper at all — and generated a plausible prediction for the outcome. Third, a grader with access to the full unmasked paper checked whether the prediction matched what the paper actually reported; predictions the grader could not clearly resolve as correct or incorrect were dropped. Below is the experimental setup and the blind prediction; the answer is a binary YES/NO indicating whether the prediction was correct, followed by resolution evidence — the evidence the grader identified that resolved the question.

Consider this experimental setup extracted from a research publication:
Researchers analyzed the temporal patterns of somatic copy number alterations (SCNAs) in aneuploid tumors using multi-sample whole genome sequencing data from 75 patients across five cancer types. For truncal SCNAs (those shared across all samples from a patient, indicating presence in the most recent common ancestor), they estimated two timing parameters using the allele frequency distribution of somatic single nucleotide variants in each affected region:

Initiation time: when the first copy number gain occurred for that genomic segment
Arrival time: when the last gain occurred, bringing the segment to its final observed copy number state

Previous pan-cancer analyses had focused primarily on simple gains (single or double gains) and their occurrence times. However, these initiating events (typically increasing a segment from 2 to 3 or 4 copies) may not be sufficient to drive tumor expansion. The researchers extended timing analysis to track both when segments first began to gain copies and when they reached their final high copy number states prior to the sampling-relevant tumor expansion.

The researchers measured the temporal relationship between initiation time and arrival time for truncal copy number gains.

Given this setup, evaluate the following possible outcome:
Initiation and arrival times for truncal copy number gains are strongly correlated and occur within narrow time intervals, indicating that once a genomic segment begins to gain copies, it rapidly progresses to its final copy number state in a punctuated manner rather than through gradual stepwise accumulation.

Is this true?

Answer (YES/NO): NO